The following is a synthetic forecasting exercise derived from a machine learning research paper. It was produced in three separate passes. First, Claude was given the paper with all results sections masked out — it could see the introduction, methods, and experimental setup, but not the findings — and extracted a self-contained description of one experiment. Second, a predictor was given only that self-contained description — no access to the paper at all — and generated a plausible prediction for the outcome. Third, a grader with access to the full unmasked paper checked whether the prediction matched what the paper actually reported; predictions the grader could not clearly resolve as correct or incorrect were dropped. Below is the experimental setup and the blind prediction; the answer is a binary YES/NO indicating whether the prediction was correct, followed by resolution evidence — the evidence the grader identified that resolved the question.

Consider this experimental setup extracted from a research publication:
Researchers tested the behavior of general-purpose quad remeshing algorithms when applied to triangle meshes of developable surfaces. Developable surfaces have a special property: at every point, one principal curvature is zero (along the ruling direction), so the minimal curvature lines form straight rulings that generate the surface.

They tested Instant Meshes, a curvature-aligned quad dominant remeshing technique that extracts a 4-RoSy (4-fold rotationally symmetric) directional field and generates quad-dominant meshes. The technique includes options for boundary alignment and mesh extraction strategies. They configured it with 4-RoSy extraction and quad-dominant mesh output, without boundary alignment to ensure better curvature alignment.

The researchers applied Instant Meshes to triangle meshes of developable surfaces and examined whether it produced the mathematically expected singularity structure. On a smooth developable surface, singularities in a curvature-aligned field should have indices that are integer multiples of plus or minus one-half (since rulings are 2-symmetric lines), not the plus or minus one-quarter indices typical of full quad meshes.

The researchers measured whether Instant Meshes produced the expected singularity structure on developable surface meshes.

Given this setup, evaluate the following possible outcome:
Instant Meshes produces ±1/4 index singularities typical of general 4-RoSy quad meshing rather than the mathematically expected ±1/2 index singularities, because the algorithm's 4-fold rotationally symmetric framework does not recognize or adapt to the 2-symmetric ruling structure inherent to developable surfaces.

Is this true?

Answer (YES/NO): YES